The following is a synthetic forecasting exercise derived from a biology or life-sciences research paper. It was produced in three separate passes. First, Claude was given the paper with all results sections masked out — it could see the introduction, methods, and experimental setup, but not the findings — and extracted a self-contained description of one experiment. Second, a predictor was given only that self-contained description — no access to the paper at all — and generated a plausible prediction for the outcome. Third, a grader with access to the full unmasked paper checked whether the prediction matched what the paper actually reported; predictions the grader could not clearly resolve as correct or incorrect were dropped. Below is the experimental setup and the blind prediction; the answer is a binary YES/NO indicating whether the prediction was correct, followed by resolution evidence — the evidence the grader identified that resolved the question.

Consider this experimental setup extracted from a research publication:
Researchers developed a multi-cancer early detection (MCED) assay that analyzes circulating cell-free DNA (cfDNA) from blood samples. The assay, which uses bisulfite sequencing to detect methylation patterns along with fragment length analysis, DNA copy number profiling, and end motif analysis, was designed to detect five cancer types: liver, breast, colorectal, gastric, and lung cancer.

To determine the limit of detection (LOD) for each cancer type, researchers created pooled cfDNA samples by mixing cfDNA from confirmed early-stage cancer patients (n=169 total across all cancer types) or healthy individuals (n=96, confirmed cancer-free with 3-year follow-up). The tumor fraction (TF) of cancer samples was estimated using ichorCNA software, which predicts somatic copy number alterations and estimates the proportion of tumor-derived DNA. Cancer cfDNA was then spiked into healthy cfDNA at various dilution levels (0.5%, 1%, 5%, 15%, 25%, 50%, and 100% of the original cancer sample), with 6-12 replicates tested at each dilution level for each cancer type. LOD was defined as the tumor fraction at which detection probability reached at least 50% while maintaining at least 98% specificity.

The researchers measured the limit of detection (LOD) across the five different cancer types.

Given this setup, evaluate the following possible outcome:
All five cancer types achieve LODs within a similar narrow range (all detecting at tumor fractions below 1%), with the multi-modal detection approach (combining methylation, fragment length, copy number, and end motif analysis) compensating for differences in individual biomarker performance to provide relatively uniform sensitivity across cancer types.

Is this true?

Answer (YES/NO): NO